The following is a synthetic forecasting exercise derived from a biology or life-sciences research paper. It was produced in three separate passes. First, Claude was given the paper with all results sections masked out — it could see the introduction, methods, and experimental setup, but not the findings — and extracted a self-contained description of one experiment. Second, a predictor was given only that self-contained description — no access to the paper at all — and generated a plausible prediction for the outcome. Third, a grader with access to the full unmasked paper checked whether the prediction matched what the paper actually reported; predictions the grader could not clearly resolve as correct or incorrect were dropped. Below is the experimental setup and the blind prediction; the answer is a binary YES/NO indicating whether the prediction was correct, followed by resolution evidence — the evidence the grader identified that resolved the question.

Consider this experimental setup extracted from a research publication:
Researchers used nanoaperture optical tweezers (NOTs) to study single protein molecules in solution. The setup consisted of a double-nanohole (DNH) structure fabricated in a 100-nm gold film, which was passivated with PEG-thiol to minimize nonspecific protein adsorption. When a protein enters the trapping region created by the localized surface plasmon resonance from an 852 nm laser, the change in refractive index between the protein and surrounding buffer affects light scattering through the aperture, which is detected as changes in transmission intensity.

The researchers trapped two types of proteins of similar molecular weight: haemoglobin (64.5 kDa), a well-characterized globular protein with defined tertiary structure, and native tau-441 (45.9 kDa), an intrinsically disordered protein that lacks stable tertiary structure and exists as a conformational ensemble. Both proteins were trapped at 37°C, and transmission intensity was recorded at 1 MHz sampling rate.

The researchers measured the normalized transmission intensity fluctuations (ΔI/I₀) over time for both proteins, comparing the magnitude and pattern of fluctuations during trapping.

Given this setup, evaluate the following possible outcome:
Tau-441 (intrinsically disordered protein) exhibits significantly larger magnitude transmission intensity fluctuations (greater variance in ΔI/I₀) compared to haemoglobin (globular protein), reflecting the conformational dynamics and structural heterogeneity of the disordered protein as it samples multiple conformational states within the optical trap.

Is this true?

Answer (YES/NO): YES